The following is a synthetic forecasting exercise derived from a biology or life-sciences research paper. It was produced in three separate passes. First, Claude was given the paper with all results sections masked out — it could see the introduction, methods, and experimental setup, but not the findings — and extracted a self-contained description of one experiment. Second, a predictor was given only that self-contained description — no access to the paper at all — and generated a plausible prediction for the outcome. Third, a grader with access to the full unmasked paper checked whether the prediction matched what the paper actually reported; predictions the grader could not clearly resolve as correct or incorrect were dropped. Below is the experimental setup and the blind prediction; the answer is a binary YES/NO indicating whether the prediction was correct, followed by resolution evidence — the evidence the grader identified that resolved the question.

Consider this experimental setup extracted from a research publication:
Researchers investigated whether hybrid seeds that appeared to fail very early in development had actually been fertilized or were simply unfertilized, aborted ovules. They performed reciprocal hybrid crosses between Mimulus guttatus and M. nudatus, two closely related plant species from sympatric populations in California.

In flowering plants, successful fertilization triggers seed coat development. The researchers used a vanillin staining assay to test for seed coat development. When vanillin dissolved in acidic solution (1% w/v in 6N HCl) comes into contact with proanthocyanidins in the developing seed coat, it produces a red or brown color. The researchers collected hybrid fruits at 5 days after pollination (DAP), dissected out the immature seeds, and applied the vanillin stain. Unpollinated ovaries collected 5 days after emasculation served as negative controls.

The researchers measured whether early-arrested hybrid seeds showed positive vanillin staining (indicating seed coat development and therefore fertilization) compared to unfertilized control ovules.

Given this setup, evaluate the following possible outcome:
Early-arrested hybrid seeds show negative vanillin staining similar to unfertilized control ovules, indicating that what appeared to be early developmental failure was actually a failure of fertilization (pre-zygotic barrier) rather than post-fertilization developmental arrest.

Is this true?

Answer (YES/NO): NO